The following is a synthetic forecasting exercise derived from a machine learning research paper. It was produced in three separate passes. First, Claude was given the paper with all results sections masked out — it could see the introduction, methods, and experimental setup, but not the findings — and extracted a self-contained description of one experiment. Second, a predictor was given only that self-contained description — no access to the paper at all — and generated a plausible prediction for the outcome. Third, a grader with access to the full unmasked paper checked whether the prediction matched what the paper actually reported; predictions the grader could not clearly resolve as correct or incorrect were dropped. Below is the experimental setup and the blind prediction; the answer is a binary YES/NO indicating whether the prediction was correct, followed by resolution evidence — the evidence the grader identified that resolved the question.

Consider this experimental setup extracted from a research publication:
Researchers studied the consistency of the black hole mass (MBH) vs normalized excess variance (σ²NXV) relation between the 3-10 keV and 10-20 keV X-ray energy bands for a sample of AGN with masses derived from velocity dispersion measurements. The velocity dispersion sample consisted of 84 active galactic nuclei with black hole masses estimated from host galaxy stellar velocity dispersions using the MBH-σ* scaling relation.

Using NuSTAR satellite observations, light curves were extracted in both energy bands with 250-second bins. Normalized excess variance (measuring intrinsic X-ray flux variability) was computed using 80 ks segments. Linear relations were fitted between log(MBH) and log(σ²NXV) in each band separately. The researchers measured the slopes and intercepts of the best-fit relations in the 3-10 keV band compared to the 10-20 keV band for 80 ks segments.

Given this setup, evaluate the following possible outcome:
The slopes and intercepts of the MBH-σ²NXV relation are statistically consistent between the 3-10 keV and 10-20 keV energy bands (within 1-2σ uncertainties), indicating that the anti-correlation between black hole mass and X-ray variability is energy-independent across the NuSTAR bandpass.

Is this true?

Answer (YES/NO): YES